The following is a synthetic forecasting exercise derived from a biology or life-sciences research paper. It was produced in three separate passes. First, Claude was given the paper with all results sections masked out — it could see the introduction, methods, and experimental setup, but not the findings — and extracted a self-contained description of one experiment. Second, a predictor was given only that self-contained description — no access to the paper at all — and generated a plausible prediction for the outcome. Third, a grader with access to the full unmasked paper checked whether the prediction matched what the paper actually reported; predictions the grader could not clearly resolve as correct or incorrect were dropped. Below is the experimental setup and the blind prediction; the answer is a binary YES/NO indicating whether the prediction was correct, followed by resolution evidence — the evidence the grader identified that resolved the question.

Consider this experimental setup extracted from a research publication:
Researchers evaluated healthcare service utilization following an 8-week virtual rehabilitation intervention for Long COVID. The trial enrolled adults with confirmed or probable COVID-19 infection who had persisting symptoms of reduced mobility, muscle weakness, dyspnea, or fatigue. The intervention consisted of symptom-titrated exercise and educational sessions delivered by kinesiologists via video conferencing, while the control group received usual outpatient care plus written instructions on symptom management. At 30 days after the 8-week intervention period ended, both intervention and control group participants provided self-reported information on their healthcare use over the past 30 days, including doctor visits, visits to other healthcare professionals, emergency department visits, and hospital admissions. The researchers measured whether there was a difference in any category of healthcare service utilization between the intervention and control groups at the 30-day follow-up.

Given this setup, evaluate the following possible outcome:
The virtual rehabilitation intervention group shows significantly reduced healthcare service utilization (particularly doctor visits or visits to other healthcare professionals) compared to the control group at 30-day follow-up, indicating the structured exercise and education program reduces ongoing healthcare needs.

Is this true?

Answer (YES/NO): NO